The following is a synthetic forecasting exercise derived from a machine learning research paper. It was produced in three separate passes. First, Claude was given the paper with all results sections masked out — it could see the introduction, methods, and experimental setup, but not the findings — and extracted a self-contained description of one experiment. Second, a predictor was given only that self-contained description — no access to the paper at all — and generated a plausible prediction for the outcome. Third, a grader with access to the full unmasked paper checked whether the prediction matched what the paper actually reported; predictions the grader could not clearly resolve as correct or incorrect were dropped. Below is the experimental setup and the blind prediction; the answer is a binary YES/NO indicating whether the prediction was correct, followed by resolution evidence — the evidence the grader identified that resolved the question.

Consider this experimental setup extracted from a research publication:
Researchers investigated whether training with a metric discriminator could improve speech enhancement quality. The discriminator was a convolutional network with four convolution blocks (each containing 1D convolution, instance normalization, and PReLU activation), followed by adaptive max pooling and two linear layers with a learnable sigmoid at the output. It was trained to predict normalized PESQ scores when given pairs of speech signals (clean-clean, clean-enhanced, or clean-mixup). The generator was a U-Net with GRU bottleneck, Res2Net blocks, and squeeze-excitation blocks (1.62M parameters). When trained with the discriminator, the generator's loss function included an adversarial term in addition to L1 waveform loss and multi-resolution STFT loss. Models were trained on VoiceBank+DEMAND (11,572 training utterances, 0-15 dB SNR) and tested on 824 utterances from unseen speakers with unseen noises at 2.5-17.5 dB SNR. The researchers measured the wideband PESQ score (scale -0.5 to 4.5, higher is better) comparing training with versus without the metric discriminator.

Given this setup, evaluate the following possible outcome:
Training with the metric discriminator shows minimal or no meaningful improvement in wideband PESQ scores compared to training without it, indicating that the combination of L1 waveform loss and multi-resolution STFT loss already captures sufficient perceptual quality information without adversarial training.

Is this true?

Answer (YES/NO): NO